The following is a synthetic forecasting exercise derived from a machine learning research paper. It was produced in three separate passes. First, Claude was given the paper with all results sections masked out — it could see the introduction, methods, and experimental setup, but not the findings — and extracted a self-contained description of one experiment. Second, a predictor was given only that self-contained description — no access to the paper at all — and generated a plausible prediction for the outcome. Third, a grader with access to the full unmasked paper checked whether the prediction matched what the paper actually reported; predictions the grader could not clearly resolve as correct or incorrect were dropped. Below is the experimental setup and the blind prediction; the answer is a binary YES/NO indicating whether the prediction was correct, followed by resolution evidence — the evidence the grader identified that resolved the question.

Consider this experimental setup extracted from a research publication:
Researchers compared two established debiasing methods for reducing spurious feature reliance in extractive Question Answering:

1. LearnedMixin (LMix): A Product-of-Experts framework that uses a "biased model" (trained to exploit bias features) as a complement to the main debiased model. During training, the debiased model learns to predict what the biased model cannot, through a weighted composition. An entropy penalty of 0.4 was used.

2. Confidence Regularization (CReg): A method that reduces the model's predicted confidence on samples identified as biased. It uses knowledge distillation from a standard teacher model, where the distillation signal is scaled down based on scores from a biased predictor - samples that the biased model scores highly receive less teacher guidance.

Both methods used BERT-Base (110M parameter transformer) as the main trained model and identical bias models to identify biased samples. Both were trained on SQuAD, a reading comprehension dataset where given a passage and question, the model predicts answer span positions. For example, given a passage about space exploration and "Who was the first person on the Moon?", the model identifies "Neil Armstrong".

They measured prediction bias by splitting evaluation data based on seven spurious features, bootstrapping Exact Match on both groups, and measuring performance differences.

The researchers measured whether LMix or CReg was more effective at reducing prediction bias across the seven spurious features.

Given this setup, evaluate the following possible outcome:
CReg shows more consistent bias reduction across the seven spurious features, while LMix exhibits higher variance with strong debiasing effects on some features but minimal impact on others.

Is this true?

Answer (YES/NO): NO